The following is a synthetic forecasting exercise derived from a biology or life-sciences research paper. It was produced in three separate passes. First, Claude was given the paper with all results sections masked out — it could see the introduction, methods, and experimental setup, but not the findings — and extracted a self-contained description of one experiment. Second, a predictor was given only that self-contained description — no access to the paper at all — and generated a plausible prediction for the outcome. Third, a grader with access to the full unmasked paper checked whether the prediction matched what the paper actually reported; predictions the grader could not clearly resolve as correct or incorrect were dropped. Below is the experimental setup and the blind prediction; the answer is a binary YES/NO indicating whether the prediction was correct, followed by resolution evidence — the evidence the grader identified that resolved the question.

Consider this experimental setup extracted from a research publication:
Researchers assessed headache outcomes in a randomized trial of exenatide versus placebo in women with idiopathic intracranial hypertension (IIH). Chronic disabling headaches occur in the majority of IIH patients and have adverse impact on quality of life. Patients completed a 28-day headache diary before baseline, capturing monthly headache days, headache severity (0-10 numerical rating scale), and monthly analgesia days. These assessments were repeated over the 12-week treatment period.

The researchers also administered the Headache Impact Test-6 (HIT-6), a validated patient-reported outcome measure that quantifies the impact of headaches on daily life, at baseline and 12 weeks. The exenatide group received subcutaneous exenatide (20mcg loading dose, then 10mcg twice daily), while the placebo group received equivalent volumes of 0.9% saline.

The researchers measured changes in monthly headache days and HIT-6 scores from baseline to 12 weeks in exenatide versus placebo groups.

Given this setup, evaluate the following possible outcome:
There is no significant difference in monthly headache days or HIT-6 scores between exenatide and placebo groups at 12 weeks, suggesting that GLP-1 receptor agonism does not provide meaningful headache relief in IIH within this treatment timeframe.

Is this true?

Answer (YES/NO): NO